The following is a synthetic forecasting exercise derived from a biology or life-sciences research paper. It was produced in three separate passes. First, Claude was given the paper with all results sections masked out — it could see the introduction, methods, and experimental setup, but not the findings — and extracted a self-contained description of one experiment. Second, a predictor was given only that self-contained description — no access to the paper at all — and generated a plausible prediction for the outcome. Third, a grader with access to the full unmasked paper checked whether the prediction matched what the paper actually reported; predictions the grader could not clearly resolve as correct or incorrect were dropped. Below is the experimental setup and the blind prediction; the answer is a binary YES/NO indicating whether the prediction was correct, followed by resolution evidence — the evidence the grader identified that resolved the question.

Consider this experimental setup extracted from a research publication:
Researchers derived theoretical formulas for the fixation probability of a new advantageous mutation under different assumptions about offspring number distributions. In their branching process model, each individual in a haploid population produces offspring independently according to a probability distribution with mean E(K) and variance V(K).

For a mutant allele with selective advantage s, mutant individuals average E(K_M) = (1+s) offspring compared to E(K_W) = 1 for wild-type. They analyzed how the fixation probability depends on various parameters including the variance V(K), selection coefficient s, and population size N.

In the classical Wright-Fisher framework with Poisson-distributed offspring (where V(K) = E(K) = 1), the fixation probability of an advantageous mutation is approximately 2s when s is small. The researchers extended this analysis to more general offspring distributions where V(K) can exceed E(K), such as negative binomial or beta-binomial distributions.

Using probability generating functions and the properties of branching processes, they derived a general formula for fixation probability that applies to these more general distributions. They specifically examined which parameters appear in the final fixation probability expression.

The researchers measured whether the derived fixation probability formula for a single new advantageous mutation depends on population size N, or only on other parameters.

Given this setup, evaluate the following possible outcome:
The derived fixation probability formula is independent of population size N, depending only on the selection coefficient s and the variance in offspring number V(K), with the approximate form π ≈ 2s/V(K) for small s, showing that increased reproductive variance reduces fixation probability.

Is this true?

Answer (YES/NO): YES